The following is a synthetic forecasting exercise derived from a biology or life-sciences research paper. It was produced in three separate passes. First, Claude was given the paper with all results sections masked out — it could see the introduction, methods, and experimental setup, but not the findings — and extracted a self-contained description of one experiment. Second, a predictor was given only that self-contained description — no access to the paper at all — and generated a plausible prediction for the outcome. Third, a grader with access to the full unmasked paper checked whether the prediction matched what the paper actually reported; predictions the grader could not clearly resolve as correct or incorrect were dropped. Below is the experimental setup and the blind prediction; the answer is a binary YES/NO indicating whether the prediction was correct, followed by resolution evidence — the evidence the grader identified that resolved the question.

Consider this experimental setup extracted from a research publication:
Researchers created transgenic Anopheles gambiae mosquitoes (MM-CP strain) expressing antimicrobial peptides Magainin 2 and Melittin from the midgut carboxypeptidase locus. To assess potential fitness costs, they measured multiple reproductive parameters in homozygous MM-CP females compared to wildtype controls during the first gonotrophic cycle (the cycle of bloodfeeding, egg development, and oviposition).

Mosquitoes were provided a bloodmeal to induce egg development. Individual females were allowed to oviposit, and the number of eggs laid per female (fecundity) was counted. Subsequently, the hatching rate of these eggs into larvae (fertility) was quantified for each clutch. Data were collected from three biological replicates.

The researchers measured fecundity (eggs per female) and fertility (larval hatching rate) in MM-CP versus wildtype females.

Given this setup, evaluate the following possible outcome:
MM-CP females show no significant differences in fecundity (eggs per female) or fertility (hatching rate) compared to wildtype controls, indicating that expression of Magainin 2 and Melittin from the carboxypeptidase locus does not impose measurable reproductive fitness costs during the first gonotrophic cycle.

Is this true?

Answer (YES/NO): NO